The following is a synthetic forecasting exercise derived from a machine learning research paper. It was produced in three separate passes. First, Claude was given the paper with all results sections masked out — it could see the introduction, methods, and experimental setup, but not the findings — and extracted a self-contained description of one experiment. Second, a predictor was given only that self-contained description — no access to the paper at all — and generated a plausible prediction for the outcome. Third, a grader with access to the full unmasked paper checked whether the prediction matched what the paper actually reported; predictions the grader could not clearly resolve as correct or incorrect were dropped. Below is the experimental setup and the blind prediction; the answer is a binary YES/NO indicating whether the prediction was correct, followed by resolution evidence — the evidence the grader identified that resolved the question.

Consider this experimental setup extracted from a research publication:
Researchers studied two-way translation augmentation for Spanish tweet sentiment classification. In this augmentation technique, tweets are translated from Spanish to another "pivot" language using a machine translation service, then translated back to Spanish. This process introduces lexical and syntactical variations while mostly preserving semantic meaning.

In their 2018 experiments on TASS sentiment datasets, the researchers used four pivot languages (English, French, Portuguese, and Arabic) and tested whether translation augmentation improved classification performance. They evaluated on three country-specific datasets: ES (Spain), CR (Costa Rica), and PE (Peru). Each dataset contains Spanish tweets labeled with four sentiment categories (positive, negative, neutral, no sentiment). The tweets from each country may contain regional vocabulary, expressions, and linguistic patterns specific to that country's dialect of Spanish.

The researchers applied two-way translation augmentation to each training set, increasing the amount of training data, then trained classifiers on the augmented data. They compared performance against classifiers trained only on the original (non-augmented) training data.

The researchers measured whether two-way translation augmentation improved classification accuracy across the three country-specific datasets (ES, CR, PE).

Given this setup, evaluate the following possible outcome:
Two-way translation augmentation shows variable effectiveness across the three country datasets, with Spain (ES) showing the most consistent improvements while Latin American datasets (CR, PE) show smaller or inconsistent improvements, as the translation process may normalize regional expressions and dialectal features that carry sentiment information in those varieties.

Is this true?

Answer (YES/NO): NO